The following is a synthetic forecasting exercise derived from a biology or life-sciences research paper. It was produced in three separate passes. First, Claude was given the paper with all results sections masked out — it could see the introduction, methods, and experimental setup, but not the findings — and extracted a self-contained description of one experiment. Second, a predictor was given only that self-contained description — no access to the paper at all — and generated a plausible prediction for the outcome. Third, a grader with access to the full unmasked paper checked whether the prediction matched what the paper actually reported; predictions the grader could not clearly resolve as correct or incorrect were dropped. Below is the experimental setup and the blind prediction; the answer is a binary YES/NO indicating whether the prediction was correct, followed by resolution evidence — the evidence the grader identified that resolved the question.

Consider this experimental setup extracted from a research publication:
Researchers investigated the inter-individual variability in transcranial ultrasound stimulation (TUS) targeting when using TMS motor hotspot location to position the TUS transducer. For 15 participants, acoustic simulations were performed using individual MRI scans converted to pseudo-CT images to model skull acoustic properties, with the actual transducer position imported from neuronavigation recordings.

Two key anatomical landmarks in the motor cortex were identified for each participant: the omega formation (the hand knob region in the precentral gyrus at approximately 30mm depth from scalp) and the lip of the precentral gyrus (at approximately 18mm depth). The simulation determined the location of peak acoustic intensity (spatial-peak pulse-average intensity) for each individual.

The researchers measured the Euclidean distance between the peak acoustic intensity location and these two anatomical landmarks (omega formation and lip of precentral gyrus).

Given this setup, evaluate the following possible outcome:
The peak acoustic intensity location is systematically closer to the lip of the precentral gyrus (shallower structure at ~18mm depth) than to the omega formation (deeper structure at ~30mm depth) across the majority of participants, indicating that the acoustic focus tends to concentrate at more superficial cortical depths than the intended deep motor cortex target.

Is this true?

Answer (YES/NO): NO